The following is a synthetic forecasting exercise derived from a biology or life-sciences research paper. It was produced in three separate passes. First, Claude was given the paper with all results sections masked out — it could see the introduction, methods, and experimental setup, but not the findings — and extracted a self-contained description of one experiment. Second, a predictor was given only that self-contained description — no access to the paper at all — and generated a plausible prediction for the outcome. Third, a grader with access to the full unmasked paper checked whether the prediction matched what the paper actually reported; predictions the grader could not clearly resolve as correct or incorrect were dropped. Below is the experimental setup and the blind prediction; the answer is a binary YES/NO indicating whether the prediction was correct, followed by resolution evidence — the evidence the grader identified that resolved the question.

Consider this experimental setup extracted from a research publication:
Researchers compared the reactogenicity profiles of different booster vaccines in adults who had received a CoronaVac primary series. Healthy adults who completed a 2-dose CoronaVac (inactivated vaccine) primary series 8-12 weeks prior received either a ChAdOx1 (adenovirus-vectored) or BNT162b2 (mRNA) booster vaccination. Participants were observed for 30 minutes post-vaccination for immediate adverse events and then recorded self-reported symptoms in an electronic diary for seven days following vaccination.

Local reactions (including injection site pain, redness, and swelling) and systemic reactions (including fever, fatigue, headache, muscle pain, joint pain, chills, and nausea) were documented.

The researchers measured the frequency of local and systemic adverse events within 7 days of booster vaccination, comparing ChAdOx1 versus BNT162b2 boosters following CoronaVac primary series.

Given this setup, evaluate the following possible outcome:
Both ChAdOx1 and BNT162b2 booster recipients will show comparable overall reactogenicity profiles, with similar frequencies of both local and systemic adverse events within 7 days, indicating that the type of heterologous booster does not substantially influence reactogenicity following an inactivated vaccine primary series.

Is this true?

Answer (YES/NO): NO